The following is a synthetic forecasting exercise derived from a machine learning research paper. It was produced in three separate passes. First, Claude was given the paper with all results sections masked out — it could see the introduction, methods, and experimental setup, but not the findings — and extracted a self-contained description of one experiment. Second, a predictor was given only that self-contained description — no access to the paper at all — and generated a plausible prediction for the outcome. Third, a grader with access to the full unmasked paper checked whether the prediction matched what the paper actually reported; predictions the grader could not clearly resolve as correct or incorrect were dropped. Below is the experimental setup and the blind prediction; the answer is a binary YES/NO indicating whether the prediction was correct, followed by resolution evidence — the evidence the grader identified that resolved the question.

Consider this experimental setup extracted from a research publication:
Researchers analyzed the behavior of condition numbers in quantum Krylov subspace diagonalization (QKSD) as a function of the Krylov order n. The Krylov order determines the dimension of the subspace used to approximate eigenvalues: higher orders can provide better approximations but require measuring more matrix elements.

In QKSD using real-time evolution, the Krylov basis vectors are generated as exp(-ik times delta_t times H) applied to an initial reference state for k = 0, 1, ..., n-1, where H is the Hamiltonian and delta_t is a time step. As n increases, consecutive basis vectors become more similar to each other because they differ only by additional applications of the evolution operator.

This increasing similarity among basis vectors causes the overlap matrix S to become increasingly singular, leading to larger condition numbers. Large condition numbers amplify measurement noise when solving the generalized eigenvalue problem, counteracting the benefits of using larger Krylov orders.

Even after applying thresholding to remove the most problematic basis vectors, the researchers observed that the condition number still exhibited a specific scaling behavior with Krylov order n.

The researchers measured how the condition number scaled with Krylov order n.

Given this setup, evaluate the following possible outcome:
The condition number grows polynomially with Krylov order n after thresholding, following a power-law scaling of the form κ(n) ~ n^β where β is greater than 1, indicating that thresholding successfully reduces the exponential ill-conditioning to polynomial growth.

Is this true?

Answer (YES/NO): NO